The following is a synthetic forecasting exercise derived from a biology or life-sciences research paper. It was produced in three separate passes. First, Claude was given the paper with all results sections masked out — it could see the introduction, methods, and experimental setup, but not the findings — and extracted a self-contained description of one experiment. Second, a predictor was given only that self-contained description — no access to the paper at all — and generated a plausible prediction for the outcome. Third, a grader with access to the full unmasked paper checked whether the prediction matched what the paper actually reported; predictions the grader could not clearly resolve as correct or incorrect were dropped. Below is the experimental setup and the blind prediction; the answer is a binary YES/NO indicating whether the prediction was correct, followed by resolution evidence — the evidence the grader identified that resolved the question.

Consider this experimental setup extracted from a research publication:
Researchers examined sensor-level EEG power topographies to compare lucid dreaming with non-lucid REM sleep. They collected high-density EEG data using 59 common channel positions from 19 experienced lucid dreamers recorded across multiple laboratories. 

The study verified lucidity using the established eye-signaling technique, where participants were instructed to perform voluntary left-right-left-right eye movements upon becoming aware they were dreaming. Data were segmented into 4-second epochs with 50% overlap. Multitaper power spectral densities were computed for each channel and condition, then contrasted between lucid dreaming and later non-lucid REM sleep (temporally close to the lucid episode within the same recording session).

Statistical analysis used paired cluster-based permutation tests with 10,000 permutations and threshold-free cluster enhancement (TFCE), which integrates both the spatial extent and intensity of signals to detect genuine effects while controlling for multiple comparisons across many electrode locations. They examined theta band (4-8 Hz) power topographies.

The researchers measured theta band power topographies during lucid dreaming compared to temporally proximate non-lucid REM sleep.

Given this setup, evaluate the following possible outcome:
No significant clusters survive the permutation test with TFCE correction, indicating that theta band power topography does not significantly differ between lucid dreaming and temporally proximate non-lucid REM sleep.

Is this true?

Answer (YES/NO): NO